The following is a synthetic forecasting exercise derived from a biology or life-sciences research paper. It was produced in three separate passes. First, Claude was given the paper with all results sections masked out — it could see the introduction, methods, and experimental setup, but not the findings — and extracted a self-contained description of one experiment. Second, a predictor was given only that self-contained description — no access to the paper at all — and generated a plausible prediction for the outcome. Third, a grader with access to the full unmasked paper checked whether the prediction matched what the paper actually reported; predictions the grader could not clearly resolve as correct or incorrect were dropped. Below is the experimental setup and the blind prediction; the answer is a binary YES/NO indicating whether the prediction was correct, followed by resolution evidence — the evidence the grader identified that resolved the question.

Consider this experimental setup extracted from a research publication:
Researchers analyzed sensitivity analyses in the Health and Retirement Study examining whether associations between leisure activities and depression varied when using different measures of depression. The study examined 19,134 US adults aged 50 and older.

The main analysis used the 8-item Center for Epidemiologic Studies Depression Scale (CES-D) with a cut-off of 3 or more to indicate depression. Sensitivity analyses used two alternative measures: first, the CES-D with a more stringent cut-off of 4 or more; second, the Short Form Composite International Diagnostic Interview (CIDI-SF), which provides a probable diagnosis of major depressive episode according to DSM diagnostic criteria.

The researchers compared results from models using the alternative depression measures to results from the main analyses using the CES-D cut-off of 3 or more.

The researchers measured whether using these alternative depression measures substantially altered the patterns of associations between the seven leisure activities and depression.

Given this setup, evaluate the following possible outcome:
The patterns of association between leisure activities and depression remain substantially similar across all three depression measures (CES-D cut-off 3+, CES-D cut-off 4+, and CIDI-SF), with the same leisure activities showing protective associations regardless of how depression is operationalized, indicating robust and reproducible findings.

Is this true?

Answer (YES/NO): YES